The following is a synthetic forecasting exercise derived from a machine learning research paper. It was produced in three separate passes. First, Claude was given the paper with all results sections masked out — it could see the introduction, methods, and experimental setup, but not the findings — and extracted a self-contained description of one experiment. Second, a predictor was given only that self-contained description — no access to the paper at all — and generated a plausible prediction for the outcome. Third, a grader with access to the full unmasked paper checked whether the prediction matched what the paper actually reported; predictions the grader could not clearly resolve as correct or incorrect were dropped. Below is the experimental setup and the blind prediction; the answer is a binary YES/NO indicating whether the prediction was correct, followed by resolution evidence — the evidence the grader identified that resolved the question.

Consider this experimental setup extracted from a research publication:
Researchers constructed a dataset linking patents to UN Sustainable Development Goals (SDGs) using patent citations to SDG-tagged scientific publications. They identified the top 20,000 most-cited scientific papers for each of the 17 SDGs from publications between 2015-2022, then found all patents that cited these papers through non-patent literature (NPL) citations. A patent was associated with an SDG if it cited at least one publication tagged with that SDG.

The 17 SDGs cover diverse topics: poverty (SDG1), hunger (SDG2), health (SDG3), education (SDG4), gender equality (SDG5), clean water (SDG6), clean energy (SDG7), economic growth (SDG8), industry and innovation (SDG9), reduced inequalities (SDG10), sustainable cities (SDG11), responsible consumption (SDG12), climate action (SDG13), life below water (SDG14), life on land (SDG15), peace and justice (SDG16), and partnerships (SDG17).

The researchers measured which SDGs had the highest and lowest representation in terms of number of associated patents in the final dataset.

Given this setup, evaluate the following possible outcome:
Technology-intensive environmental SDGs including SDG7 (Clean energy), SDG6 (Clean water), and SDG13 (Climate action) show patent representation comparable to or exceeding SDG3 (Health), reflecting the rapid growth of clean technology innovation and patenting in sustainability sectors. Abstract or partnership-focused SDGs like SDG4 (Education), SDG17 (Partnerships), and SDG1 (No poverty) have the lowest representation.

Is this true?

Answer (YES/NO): NO